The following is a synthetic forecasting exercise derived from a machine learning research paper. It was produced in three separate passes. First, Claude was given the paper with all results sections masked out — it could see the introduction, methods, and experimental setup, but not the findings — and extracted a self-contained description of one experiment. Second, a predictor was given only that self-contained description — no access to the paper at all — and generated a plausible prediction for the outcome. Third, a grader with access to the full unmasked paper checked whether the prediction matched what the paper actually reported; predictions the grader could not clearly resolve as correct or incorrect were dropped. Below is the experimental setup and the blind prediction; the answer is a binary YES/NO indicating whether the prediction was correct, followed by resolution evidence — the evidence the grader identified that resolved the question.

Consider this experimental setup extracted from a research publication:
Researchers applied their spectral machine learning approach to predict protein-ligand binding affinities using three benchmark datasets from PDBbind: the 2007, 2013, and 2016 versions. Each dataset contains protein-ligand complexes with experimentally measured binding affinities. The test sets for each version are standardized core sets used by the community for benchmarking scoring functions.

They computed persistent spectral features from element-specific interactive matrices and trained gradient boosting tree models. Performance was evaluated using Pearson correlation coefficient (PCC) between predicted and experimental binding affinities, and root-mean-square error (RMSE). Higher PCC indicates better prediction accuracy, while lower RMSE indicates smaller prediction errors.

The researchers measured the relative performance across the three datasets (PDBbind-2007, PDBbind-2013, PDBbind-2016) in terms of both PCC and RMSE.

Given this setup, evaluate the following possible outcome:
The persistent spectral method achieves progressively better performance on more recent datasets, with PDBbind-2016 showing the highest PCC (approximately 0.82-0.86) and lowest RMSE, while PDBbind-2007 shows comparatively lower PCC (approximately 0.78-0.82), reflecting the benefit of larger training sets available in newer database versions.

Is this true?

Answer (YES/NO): NO